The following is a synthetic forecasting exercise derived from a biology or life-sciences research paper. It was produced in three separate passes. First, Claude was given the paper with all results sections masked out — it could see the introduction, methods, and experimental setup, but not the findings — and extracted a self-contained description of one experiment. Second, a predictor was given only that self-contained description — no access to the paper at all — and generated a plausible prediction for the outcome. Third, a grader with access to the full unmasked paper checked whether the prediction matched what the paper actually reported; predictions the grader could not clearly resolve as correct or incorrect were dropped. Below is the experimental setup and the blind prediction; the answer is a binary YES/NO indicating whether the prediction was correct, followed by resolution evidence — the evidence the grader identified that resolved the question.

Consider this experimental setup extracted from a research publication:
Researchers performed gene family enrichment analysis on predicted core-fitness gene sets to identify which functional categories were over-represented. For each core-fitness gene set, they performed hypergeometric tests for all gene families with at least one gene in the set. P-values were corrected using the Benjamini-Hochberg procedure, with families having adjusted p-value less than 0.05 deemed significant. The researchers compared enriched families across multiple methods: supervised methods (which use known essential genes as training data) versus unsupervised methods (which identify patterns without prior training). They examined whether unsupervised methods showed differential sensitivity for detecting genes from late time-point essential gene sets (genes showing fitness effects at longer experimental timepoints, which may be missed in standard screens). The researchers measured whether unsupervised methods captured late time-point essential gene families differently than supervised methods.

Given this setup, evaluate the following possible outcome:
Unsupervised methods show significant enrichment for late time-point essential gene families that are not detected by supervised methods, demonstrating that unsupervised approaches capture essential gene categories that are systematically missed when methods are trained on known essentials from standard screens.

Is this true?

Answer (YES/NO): YES